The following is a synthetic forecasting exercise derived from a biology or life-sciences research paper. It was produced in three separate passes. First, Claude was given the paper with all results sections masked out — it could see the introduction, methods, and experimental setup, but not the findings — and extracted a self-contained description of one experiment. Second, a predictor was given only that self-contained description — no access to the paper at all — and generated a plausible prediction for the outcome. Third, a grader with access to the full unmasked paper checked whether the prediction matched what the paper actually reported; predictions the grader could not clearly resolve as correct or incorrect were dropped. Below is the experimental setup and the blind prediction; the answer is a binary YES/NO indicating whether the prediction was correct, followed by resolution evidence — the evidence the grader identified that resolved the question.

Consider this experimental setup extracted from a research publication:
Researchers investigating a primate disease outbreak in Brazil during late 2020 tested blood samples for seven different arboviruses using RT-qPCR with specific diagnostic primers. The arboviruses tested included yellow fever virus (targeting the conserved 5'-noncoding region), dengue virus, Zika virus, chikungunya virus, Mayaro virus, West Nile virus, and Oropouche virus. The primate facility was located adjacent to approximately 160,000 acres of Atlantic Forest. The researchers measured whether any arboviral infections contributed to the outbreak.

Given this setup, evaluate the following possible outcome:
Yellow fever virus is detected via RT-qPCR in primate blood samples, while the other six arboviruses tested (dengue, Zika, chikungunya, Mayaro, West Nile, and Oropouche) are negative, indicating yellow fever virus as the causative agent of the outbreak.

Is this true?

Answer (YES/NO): NO